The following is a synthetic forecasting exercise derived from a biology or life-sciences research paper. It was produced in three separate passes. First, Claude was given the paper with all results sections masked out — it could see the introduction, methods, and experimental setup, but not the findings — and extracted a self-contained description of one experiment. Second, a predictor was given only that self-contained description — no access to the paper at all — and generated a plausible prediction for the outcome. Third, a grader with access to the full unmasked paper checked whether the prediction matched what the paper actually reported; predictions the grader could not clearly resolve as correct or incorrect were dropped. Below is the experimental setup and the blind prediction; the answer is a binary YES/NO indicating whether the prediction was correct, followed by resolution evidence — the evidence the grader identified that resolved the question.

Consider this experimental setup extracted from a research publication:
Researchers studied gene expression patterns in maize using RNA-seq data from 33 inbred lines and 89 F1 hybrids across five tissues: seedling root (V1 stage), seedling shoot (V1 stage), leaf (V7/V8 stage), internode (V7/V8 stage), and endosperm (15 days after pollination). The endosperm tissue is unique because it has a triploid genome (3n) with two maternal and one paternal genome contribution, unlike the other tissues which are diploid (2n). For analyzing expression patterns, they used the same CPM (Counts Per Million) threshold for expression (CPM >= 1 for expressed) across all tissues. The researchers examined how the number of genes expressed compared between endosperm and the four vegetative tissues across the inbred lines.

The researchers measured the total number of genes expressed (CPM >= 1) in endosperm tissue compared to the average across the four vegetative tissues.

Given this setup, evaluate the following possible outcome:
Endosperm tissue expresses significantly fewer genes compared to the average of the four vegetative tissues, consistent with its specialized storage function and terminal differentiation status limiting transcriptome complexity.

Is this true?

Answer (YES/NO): YES